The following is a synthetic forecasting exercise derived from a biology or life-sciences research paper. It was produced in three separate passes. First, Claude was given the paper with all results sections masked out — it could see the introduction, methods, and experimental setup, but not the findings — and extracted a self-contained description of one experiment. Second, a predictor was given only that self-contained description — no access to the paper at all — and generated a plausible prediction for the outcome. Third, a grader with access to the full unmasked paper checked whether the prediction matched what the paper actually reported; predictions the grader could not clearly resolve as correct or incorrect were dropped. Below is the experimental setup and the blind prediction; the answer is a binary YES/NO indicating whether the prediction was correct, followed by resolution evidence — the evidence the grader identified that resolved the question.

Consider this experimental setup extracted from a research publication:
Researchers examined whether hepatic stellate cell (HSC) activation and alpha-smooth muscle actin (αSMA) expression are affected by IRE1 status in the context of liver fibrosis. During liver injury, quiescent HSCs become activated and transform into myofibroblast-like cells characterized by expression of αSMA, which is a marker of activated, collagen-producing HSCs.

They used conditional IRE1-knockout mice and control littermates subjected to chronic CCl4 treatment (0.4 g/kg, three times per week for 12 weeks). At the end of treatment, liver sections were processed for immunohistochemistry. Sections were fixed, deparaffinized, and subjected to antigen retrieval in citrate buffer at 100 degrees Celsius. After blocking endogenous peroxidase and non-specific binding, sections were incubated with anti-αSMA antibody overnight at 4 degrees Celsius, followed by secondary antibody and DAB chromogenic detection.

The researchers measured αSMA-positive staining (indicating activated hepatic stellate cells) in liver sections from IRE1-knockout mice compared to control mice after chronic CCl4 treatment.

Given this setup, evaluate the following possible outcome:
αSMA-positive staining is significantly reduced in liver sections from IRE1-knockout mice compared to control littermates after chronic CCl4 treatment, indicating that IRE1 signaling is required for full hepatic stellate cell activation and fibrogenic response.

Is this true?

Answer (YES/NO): YES